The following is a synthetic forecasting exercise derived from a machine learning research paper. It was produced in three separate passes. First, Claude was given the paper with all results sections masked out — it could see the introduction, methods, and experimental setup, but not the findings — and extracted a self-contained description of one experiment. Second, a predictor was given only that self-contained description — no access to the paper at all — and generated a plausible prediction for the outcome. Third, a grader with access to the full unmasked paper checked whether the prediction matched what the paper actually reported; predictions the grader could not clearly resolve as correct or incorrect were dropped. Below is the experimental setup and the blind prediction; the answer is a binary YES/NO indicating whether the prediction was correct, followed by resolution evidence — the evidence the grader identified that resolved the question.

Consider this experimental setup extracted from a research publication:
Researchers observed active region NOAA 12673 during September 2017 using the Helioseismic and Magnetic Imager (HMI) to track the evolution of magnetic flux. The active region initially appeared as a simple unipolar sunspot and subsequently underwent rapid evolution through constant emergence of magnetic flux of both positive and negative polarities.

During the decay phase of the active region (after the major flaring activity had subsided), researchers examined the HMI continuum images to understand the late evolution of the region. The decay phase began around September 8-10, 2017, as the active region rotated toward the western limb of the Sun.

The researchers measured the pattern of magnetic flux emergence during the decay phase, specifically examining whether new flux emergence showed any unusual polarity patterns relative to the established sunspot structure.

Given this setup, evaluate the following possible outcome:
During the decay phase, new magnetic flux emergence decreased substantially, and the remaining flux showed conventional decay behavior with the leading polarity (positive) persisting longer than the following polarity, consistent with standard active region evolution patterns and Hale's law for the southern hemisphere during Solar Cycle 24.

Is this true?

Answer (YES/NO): NO